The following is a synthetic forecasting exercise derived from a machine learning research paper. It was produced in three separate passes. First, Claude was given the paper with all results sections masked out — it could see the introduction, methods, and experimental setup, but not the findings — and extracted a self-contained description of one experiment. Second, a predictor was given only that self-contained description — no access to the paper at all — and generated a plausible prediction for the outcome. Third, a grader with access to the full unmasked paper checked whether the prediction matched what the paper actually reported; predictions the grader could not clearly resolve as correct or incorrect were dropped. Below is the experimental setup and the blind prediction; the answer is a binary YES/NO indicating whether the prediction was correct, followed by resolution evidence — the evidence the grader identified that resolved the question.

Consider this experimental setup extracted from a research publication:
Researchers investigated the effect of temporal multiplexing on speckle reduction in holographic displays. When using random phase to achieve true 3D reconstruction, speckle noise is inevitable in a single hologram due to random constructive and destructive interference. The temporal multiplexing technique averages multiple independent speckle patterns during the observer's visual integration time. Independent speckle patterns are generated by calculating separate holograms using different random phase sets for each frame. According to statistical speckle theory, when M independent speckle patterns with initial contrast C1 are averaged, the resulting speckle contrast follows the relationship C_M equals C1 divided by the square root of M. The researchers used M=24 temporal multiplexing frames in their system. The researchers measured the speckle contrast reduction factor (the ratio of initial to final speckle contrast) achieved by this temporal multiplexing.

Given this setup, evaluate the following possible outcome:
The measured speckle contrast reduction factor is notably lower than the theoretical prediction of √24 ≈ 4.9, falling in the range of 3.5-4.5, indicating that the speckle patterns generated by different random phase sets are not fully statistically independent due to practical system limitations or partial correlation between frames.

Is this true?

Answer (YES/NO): NO